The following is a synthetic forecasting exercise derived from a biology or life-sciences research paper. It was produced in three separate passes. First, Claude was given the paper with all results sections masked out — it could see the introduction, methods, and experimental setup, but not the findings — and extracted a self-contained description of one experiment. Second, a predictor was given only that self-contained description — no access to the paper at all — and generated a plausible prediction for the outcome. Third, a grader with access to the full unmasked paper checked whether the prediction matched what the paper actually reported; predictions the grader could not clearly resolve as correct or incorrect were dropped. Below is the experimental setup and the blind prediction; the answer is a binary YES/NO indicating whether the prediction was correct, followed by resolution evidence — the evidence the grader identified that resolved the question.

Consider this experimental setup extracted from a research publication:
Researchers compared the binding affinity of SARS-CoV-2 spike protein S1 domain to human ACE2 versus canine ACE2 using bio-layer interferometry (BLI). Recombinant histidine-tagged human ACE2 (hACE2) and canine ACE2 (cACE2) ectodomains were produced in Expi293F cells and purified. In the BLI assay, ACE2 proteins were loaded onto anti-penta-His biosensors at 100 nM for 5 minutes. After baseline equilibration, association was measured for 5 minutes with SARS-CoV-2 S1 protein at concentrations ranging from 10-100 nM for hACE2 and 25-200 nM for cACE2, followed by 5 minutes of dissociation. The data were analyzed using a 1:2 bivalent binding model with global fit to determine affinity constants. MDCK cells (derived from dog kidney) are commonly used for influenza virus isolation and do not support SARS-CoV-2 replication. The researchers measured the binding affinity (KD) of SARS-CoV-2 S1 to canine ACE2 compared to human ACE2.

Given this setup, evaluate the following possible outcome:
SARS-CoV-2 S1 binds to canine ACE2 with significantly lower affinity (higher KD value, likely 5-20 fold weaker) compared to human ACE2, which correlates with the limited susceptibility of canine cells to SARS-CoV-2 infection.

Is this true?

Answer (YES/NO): YES